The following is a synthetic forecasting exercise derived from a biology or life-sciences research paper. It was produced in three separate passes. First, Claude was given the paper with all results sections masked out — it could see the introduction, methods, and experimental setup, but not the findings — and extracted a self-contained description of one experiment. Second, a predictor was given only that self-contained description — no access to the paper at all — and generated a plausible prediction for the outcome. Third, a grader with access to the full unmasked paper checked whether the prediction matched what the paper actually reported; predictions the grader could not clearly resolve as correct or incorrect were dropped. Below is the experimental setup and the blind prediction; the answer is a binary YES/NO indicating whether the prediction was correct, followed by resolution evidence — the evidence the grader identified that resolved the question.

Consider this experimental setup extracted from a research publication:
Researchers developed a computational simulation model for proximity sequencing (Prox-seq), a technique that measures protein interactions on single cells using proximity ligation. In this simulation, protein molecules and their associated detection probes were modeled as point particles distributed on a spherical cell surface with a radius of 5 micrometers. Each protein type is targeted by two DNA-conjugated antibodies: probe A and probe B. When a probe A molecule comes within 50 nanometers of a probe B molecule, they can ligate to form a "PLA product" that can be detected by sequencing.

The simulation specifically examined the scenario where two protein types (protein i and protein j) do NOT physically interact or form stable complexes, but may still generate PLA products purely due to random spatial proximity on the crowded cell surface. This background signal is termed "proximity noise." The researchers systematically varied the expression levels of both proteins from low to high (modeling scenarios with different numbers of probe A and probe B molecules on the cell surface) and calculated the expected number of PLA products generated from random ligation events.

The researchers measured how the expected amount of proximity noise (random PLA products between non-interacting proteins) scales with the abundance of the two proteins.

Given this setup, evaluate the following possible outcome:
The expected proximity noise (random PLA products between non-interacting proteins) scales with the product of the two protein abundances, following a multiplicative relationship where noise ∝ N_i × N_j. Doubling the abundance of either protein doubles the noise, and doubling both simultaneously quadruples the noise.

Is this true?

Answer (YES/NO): YES